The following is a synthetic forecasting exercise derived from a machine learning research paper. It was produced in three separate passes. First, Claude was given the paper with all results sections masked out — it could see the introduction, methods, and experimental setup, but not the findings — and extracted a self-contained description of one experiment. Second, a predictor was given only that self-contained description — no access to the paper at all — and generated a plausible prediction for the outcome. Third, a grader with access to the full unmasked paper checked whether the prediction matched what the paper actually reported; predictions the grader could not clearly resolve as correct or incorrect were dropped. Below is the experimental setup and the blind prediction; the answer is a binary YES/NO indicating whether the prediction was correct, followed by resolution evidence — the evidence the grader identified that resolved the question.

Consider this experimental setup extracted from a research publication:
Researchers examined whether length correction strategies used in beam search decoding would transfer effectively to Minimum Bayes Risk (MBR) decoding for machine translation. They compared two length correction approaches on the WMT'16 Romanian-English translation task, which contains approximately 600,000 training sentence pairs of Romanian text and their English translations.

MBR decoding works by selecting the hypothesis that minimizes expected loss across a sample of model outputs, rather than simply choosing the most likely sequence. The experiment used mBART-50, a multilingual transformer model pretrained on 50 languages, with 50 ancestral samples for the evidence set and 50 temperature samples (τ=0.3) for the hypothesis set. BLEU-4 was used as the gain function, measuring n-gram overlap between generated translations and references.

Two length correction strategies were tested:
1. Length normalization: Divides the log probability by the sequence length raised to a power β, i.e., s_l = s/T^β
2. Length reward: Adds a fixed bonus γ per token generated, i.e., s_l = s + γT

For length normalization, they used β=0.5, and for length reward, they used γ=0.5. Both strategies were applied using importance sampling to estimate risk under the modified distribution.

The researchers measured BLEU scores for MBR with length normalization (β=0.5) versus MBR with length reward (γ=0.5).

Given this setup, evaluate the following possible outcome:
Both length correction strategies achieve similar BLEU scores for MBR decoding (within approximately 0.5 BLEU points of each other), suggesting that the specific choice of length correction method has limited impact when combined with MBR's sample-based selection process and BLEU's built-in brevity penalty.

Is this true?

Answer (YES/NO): NO